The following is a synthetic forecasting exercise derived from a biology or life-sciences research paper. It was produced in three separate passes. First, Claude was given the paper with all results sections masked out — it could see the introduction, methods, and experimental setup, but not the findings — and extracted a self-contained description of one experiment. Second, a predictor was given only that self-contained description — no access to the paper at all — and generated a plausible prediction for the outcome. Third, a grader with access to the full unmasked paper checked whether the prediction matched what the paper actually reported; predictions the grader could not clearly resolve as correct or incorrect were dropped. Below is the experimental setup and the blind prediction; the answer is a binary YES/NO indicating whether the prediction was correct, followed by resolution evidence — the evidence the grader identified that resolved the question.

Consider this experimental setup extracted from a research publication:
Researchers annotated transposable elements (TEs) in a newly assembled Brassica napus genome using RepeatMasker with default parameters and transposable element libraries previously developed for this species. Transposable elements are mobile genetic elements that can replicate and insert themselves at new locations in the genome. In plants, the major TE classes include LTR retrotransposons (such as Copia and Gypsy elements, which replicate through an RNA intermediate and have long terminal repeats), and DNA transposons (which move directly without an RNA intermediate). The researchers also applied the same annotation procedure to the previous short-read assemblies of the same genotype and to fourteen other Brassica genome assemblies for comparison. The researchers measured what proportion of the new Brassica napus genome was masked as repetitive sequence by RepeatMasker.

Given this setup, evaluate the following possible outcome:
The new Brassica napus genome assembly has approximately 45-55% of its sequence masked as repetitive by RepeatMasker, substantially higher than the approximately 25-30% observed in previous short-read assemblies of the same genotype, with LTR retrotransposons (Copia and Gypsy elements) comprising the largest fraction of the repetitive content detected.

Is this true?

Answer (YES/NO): NO